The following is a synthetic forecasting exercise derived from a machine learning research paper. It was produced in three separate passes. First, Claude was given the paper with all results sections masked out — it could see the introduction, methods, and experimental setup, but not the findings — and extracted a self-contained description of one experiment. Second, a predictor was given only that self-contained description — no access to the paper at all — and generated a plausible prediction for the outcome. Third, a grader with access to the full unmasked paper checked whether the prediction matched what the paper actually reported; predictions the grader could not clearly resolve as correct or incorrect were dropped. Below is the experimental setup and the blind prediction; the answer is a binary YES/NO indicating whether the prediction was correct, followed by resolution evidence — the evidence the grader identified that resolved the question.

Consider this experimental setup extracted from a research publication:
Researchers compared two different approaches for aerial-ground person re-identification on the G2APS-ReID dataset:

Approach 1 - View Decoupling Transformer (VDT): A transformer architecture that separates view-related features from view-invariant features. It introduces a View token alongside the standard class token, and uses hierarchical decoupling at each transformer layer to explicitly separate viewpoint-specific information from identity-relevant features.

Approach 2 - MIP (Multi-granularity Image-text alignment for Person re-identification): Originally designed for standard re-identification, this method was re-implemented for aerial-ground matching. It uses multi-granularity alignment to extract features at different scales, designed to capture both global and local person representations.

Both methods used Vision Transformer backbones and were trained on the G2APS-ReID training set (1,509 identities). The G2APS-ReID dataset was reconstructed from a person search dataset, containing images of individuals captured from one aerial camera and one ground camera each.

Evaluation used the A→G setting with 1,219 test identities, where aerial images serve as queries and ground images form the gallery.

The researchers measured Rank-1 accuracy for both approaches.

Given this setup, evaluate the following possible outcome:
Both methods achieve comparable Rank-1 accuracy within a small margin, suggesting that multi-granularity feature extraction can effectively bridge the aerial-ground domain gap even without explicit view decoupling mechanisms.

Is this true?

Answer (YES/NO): YES